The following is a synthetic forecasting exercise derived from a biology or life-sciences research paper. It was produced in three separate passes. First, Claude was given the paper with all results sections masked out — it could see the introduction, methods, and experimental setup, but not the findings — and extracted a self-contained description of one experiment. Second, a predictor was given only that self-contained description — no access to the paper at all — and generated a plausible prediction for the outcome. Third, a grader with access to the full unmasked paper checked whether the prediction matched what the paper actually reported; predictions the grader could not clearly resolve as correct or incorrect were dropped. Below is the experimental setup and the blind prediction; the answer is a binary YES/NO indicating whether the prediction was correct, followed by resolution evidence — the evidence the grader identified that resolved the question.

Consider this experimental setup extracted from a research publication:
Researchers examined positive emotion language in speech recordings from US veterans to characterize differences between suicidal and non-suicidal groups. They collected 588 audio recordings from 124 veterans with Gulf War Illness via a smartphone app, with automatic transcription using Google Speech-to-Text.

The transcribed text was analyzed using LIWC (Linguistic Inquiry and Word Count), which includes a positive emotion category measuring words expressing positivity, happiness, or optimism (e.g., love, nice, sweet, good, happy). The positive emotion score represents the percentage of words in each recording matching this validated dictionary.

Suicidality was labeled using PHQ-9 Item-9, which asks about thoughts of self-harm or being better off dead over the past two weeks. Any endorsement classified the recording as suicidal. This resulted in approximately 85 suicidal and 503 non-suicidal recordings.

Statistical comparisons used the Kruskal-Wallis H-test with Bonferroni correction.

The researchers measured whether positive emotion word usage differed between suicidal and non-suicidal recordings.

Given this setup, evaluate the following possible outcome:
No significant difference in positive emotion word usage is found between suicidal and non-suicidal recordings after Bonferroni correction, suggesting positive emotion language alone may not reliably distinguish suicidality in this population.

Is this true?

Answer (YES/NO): YES